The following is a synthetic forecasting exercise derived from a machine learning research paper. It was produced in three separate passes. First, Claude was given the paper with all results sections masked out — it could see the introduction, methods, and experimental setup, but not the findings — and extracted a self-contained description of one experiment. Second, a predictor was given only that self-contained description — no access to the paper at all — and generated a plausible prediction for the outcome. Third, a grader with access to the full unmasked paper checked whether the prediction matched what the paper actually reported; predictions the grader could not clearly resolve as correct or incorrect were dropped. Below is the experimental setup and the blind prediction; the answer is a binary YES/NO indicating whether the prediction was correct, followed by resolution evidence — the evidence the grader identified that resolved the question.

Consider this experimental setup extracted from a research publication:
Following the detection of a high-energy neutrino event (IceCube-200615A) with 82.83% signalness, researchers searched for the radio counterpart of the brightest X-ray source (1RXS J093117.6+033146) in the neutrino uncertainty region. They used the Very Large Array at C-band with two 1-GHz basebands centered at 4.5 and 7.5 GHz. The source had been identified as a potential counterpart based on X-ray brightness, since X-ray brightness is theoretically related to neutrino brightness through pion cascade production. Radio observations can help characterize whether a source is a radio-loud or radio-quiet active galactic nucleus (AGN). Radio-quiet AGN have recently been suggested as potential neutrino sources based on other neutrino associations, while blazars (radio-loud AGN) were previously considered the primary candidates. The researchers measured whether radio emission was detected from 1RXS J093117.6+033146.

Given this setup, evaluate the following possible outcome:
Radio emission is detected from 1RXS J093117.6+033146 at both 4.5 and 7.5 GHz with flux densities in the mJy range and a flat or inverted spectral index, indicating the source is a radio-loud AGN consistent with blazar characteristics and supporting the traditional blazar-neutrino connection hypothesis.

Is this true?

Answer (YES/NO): NO